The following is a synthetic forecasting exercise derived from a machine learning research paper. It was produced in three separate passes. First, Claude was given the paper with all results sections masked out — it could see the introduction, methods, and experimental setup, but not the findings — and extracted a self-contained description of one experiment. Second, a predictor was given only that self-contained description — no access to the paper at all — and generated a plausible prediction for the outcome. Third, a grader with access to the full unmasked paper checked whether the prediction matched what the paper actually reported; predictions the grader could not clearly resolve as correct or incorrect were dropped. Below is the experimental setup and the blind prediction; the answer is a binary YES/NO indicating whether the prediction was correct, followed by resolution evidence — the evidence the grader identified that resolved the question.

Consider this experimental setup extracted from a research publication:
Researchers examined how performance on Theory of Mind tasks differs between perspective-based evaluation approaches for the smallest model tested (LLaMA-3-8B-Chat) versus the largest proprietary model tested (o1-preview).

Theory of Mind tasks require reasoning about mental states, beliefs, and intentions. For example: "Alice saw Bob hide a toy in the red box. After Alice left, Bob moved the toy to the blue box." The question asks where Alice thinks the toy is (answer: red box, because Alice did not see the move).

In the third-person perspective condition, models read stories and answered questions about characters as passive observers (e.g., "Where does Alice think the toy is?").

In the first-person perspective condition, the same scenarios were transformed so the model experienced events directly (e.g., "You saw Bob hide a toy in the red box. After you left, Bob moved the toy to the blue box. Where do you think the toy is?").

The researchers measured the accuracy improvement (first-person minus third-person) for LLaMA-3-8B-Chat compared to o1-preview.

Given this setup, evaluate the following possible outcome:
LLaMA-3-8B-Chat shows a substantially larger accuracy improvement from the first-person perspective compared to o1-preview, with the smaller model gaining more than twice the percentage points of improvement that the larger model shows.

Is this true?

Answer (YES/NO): YES